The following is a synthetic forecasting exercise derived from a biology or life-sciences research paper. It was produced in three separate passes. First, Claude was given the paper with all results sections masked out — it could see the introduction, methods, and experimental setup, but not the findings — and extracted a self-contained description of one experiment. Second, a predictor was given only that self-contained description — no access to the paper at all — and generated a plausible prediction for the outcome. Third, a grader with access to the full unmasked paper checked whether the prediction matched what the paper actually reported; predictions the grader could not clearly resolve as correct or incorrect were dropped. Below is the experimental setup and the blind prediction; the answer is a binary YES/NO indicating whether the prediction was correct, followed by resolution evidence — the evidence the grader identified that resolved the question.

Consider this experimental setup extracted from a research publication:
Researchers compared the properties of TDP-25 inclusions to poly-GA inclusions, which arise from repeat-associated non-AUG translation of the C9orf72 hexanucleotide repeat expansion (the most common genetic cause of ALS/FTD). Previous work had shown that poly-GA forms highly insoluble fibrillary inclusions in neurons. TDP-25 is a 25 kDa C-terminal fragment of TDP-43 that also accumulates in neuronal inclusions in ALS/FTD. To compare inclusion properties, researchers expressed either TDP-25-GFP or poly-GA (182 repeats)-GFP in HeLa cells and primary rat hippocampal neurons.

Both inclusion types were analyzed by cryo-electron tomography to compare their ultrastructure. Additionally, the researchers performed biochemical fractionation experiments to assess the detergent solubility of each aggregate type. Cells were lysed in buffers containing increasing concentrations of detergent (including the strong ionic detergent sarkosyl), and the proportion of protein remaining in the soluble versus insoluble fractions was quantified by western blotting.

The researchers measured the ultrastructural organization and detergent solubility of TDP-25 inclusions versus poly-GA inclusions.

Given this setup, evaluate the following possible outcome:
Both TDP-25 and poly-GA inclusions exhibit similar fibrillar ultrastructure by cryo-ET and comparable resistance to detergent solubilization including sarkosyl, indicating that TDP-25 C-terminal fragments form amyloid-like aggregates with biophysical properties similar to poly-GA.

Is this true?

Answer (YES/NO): NO